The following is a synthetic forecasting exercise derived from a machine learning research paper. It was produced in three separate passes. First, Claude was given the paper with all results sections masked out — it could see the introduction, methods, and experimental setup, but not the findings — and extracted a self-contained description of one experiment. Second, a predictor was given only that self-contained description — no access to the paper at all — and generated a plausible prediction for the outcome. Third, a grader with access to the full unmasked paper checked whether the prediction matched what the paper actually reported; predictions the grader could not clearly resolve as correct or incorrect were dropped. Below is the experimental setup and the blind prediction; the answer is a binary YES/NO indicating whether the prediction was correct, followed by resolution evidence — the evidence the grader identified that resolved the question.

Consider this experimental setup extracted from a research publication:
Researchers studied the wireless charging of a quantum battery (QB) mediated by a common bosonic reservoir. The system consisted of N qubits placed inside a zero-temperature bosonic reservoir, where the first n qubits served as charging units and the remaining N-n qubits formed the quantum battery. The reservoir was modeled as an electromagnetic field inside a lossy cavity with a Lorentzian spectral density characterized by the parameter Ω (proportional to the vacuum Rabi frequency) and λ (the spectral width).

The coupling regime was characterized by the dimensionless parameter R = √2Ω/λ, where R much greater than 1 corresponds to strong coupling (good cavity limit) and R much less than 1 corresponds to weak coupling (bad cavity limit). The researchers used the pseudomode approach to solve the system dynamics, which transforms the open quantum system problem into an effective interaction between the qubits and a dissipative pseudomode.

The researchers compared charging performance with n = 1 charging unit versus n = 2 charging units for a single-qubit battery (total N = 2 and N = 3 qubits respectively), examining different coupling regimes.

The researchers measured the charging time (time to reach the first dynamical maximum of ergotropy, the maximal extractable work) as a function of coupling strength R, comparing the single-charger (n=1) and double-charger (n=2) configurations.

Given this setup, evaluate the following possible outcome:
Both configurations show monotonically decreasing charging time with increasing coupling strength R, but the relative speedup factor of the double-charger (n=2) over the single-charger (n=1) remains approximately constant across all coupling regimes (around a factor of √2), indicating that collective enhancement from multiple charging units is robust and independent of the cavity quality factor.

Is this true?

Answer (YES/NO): NO